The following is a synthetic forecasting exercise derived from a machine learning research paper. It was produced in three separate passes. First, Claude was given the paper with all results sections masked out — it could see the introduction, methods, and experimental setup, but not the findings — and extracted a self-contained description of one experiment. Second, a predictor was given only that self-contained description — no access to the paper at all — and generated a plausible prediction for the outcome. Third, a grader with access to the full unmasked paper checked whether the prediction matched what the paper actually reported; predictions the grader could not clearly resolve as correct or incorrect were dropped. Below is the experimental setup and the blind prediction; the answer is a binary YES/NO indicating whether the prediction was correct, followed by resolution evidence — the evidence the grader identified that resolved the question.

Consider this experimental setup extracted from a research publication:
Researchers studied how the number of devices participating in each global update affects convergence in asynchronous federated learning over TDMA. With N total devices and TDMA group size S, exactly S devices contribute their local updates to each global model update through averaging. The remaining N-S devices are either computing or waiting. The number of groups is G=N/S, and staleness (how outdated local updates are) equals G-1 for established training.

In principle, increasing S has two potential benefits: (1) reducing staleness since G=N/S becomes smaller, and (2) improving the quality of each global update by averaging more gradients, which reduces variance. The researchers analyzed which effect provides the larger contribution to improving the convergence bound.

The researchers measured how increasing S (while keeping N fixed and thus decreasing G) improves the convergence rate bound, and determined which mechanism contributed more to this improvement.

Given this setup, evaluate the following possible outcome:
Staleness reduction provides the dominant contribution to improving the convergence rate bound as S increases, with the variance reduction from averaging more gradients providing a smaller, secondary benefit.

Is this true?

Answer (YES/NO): YES